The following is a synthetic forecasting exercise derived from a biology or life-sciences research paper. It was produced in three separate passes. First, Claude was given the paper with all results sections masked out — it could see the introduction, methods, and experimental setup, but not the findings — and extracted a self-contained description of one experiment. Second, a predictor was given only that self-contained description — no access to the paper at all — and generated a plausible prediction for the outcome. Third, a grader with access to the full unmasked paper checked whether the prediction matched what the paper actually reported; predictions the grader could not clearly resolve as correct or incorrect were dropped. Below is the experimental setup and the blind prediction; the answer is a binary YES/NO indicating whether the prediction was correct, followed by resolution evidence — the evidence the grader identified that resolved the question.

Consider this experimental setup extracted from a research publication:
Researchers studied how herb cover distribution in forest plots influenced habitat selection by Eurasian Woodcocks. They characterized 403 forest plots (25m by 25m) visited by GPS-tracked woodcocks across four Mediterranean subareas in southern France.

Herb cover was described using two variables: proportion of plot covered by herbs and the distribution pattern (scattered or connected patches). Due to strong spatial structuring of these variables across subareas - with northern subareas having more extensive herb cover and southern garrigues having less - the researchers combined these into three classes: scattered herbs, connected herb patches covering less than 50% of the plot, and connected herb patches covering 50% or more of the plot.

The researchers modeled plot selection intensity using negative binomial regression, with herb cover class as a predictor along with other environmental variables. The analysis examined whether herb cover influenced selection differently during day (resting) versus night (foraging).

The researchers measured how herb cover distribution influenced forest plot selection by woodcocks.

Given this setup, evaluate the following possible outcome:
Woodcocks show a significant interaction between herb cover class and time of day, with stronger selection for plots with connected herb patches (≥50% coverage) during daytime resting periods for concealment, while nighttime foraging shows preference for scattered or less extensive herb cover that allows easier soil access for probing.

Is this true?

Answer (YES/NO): NO